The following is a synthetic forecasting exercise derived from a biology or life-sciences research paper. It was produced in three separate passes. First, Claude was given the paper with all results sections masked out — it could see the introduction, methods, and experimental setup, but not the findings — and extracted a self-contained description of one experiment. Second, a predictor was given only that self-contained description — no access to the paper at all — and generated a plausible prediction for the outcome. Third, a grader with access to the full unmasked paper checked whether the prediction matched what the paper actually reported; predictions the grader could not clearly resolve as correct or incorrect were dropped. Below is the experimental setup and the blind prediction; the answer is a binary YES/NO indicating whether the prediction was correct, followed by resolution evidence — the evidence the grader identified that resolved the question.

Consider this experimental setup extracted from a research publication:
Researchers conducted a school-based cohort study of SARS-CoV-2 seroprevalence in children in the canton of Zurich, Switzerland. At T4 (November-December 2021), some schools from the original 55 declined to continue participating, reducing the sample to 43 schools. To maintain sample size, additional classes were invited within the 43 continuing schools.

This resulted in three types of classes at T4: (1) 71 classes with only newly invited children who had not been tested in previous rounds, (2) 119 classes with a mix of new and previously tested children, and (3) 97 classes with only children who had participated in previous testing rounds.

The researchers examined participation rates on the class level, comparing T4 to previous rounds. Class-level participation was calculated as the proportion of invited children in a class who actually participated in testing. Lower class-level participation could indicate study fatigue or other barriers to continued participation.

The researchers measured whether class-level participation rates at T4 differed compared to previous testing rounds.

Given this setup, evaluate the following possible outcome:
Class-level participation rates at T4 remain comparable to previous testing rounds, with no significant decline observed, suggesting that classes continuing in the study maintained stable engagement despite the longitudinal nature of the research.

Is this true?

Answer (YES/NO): NO